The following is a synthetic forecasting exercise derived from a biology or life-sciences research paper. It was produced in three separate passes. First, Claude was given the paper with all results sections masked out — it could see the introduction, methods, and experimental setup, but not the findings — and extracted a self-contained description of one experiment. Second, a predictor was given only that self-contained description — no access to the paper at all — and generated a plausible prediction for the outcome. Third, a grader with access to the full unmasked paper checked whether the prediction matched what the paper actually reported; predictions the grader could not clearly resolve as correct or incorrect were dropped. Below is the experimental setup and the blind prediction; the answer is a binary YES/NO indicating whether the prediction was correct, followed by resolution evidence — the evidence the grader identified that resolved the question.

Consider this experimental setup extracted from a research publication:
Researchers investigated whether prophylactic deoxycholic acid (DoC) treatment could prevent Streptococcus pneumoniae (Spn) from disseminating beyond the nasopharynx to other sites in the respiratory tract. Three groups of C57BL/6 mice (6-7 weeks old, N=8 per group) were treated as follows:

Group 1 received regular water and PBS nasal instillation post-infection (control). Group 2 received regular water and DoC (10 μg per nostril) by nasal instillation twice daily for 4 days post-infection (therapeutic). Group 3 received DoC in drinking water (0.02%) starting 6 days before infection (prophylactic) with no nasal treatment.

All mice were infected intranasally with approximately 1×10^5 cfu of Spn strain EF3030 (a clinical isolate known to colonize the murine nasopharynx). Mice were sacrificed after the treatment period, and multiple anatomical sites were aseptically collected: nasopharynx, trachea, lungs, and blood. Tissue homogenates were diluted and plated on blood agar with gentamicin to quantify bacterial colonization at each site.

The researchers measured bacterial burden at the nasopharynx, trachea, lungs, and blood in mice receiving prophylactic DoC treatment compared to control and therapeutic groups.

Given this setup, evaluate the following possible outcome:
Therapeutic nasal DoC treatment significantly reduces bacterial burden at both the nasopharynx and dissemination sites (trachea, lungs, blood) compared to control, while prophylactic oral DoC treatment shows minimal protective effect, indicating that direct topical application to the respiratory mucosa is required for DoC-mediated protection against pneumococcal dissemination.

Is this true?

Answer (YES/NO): NO